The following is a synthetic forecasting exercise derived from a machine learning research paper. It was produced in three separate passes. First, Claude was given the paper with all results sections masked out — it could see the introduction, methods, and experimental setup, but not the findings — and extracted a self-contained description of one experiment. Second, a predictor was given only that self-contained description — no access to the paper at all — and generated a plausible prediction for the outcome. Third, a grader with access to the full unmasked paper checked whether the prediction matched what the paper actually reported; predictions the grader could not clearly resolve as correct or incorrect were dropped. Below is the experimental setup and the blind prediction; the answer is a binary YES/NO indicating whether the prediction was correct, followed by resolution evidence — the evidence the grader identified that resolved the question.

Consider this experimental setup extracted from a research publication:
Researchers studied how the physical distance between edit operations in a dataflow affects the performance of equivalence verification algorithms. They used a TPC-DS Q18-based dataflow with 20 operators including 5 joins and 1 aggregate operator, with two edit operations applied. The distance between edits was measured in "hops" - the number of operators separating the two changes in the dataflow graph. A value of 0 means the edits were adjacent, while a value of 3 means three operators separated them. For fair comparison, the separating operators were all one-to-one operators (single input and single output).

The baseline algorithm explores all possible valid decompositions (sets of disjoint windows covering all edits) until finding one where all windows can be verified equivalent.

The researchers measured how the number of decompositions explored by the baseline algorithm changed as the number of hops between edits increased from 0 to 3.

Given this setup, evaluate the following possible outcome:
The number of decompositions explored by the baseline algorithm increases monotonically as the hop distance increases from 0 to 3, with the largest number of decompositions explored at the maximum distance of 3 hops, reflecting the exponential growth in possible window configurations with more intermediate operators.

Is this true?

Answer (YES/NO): YES